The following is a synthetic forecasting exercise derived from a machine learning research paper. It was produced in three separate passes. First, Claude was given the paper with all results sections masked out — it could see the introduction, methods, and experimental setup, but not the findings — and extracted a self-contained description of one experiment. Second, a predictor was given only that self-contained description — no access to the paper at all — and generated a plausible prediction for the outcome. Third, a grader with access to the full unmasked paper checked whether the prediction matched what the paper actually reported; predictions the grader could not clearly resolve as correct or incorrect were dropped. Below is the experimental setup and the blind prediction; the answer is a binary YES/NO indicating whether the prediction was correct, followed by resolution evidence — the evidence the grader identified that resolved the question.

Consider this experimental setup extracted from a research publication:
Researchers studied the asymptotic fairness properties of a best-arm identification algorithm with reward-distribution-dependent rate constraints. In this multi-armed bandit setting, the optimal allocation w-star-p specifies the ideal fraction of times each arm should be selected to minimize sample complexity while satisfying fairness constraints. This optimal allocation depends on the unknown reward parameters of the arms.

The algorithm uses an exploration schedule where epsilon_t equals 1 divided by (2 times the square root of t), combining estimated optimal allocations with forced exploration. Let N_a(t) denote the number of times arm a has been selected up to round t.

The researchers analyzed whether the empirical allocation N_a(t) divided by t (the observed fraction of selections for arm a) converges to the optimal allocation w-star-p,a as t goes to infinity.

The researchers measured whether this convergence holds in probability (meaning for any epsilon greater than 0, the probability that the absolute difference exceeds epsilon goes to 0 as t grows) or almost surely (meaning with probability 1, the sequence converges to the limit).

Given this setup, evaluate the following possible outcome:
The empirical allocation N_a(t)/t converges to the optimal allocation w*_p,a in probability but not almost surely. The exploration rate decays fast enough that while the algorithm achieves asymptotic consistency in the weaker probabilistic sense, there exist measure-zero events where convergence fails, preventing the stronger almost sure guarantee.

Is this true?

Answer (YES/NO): NO